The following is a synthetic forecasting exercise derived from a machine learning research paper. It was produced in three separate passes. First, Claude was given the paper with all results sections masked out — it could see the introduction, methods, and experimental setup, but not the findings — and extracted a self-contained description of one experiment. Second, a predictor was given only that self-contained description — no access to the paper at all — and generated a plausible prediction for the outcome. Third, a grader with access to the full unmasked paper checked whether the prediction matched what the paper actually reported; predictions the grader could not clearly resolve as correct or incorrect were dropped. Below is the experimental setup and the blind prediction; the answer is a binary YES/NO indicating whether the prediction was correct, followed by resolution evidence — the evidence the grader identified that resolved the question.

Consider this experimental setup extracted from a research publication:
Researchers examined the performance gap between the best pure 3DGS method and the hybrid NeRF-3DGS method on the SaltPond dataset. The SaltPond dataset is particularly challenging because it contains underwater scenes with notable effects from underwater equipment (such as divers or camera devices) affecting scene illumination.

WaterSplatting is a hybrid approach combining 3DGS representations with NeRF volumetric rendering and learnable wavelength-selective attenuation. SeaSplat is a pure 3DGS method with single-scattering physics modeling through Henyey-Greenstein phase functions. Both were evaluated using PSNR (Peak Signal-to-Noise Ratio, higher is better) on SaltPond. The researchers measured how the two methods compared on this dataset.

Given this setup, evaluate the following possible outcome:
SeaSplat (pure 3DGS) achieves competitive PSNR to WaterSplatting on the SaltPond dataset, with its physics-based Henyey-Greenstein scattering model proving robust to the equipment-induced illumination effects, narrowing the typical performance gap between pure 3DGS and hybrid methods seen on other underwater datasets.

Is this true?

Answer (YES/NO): NO